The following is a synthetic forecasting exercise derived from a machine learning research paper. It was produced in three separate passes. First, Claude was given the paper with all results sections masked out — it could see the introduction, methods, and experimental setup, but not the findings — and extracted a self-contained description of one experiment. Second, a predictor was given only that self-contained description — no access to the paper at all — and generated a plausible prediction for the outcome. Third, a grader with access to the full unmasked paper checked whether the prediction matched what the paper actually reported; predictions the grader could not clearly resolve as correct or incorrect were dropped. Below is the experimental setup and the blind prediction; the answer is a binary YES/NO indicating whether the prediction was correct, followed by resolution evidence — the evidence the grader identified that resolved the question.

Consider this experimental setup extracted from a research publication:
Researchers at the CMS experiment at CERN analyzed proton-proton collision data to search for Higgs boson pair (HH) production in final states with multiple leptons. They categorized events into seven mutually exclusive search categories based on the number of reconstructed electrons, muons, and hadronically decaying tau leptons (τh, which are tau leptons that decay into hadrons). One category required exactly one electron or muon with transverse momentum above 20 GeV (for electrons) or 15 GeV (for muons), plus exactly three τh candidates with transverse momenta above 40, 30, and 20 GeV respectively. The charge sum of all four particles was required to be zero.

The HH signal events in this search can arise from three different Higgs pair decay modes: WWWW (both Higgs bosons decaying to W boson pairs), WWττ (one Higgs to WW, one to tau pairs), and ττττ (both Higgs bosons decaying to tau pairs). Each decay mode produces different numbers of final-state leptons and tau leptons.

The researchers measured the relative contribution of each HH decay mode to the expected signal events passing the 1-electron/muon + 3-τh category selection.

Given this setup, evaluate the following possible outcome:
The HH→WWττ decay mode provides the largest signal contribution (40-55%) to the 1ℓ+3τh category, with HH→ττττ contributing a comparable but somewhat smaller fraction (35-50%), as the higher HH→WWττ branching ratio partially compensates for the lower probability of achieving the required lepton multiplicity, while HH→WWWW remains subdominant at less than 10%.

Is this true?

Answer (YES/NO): NO